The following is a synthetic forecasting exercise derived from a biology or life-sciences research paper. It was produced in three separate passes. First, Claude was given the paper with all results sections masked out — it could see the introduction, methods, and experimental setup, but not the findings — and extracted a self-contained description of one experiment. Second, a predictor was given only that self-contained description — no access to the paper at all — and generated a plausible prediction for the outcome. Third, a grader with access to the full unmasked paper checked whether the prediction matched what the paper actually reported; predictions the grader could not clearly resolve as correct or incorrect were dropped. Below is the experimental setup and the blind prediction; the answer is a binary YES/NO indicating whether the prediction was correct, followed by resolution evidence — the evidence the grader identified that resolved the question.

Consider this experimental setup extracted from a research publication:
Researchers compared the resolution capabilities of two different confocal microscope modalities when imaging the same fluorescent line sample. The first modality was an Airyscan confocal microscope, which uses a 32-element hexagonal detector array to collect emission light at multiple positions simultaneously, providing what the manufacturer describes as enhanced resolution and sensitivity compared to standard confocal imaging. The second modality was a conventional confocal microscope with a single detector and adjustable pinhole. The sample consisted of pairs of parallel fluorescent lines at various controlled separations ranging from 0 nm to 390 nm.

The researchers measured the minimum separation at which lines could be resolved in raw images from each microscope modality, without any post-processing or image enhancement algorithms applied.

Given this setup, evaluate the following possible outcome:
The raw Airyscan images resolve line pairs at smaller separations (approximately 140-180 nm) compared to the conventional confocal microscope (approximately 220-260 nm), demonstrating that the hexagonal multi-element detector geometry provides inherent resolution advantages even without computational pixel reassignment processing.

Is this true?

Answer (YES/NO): NO